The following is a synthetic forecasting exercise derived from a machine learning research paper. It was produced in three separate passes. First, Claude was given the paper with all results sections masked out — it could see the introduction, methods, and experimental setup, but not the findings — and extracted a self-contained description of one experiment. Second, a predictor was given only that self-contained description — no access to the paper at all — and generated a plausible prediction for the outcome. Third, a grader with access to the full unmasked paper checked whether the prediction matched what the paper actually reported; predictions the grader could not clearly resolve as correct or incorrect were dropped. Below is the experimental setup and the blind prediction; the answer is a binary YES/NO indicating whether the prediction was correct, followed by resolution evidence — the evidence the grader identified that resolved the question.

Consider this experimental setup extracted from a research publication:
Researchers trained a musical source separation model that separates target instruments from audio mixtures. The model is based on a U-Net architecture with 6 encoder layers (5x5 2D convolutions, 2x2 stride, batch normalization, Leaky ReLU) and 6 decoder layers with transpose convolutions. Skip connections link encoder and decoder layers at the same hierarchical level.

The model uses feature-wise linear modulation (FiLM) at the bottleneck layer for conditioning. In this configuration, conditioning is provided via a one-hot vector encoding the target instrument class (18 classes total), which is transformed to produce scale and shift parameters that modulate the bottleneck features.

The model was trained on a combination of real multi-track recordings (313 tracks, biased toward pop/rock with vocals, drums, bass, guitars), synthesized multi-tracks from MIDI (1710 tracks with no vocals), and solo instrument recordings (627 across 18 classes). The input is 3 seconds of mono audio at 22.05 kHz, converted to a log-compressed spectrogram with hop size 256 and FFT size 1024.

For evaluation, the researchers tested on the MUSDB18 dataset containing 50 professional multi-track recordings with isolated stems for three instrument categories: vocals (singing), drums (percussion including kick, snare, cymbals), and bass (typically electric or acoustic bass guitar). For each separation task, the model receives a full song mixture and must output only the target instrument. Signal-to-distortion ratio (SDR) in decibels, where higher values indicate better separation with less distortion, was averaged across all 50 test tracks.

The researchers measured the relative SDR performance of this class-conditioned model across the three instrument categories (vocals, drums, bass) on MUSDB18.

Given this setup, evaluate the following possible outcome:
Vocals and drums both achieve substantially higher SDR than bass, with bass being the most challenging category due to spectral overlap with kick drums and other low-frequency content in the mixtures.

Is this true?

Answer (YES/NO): YES